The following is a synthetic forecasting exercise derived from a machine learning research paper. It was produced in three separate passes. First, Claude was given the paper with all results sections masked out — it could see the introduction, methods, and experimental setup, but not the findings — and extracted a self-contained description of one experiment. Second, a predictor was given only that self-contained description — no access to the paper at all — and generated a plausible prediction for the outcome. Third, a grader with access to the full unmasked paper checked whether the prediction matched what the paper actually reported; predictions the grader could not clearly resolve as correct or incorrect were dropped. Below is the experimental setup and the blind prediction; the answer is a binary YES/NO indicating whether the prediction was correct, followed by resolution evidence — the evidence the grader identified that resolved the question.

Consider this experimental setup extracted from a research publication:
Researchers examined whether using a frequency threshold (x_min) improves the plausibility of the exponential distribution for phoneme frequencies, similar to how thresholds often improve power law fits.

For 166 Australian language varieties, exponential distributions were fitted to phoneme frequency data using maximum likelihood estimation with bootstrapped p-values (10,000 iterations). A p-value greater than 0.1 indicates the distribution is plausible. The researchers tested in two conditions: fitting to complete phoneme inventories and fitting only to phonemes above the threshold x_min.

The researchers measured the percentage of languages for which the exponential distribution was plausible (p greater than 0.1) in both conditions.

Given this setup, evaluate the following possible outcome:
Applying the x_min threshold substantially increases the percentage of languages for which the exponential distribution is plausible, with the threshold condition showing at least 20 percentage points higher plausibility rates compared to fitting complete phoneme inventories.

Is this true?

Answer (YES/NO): NO